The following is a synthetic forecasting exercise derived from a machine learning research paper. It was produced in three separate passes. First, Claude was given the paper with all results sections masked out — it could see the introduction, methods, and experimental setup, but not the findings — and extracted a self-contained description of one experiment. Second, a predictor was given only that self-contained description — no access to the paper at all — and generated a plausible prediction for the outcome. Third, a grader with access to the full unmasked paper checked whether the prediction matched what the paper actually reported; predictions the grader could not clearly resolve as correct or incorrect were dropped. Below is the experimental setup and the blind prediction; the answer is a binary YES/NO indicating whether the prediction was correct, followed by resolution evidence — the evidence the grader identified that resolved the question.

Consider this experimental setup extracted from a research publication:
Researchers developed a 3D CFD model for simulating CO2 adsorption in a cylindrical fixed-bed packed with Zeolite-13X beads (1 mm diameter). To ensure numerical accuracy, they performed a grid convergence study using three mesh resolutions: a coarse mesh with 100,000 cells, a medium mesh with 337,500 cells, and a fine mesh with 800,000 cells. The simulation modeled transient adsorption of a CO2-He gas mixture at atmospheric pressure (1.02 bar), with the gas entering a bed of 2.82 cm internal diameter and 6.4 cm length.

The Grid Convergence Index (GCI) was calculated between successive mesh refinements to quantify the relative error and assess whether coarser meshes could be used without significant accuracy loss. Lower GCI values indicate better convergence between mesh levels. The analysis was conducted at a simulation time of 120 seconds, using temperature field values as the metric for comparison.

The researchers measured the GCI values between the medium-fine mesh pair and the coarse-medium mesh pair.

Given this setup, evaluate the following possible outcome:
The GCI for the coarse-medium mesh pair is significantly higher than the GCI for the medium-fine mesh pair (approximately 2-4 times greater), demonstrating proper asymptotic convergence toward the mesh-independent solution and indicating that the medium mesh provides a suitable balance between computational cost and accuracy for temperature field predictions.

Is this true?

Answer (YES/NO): NO